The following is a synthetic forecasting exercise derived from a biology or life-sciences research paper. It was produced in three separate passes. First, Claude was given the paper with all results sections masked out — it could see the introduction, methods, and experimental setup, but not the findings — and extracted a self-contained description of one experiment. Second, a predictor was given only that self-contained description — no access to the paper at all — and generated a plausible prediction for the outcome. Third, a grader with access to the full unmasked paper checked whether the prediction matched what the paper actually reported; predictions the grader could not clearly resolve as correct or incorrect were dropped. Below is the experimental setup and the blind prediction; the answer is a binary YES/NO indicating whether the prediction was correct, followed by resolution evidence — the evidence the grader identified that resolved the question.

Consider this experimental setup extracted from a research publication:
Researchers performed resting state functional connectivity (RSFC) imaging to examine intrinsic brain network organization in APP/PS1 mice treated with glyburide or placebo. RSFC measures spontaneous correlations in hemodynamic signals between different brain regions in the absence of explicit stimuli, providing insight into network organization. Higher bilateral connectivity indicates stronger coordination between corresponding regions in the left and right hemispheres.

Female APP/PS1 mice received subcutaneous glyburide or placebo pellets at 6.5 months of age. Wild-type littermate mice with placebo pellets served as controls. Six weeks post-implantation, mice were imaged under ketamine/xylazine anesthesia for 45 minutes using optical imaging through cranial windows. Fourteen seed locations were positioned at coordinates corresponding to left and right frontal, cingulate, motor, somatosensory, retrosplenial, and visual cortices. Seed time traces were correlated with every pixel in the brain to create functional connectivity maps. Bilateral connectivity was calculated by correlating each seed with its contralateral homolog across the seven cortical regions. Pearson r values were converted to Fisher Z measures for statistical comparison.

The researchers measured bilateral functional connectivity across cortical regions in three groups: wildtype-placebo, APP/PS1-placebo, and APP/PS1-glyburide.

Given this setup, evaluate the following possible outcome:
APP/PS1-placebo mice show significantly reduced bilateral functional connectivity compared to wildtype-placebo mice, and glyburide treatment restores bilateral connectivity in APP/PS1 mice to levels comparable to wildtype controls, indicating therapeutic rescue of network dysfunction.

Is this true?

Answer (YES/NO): NO